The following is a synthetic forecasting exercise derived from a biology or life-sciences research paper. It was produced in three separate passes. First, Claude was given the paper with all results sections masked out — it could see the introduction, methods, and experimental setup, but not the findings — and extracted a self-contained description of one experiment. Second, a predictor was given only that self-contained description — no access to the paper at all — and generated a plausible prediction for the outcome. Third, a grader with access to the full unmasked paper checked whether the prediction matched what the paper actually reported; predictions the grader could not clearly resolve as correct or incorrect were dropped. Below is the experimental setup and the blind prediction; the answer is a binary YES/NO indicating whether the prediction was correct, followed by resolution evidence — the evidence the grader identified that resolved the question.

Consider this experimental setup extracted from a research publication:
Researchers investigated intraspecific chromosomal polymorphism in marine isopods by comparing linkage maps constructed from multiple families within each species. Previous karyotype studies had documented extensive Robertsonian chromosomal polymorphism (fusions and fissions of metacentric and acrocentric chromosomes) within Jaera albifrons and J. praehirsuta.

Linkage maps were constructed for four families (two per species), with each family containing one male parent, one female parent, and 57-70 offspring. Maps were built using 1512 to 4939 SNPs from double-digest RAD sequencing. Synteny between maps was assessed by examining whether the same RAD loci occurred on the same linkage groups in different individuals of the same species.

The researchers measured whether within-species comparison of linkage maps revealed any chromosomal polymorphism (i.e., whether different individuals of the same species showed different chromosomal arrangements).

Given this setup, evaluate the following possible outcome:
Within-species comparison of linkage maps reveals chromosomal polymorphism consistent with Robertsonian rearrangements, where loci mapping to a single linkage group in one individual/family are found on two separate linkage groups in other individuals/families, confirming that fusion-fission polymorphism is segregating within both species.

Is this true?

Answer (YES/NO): YES